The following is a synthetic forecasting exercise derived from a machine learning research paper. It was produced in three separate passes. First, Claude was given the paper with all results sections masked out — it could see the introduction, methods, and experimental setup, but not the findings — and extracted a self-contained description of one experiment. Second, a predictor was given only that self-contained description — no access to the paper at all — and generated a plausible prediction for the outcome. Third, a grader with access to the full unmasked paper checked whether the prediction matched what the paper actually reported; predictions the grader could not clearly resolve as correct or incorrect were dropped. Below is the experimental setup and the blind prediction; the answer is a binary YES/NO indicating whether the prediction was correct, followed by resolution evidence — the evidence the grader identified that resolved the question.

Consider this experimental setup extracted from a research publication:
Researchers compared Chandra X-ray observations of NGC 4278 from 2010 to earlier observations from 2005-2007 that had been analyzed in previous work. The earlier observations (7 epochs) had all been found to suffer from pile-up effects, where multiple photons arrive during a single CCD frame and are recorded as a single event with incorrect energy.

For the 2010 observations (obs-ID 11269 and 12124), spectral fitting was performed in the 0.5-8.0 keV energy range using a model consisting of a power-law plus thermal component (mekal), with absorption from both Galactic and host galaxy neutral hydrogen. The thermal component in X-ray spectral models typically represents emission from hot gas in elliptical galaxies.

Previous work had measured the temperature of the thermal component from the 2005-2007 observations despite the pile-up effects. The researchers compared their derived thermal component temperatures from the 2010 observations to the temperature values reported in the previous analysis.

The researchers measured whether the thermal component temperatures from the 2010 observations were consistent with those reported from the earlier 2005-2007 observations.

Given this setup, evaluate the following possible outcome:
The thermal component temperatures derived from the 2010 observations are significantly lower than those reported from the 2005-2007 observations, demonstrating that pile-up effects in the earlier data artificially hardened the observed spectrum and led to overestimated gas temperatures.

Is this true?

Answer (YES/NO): NO